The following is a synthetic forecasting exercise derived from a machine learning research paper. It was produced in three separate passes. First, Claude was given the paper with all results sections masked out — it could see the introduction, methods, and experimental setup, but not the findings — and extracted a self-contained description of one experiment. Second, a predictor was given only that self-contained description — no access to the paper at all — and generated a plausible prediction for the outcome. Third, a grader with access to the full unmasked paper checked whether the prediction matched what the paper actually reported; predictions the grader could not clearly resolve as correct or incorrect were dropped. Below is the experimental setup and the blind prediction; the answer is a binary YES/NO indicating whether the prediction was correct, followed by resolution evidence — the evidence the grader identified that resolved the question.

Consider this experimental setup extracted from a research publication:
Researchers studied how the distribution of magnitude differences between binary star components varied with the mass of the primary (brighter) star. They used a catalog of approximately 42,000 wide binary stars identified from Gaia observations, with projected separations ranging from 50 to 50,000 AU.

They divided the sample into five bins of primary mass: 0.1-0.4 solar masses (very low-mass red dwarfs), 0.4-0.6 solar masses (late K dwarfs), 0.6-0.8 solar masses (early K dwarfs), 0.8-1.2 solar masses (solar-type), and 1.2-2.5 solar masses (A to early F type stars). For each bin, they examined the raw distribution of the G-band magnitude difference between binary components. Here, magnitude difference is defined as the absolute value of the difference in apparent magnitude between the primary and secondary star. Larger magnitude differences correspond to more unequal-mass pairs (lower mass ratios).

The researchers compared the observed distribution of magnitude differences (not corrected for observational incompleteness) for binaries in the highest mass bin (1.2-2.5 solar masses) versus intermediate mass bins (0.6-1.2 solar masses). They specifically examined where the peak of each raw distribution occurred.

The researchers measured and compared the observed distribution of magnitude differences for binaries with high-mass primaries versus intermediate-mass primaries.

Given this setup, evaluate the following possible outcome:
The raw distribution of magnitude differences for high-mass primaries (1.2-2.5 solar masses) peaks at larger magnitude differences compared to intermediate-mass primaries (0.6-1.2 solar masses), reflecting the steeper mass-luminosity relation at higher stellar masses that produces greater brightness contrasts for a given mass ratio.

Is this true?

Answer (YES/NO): NO